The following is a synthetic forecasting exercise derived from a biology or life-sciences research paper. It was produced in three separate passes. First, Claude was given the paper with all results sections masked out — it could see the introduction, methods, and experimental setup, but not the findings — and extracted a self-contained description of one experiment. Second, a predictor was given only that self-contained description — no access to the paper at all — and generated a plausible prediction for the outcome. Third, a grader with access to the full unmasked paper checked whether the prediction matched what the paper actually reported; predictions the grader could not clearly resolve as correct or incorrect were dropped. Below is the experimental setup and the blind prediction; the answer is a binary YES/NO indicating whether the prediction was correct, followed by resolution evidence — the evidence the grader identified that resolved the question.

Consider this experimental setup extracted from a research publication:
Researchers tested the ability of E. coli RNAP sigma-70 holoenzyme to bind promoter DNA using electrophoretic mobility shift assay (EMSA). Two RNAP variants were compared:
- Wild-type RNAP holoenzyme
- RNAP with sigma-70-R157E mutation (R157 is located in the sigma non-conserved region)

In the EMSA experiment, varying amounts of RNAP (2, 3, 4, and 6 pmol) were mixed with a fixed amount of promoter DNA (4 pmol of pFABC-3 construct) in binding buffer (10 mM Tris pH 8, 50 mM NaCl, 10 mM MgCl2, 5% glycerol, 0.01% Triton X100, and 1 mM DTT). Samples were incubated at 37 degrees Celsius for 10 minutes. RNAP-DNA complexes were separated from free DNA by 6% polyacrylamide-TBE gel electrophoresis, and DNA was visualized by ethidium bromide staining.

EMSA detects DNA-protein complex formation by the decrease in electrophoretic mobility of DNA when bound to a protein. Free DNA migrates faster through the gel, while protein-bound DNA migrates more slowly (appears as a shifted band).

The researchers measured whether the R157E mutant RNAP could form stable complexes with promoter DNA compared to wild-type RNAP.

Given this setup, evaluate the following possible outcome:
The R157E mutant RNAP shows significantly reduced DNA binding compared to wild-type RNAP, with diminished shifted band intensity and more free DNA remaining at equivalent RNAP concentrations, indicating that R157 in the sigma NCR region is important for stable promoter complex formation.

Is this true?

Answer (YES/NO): NO